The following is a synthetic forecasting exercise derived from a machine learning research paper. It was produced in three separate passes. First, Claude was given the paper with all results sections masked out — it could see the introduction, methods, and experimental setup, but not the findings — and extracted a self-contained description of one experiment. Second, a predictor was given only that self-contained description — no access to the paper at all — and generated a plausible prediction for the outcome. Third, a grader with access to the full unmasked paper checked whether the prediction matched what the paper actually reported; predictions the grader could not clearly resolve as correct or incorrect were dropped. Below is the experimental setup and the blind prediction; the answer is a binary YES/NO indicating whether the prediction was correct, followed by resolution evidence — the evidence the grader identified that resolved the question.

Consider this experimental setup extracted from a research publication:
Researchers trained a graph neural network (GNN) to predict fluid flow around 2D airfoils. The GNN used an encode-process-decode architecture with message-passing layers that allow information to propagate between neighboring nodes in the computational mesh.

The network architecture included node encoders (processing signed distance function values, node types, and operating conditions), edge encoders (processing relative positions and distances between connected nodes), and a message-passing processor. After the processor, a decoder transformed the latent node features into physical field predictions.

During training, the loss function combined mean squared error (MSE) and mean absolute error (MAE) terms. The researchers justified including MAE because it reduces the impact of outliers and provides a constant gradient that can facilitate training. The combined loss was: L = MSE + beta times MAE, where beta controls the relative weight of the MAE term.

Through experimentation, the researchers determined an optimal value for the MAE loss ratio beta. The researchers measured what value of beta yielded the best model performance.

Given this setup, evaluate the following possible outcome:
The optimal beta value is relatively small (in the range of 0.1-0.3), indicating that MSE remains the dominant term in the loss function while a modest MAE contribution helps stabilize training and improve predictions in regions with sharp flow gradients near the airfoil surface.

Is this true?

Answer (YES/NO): YES